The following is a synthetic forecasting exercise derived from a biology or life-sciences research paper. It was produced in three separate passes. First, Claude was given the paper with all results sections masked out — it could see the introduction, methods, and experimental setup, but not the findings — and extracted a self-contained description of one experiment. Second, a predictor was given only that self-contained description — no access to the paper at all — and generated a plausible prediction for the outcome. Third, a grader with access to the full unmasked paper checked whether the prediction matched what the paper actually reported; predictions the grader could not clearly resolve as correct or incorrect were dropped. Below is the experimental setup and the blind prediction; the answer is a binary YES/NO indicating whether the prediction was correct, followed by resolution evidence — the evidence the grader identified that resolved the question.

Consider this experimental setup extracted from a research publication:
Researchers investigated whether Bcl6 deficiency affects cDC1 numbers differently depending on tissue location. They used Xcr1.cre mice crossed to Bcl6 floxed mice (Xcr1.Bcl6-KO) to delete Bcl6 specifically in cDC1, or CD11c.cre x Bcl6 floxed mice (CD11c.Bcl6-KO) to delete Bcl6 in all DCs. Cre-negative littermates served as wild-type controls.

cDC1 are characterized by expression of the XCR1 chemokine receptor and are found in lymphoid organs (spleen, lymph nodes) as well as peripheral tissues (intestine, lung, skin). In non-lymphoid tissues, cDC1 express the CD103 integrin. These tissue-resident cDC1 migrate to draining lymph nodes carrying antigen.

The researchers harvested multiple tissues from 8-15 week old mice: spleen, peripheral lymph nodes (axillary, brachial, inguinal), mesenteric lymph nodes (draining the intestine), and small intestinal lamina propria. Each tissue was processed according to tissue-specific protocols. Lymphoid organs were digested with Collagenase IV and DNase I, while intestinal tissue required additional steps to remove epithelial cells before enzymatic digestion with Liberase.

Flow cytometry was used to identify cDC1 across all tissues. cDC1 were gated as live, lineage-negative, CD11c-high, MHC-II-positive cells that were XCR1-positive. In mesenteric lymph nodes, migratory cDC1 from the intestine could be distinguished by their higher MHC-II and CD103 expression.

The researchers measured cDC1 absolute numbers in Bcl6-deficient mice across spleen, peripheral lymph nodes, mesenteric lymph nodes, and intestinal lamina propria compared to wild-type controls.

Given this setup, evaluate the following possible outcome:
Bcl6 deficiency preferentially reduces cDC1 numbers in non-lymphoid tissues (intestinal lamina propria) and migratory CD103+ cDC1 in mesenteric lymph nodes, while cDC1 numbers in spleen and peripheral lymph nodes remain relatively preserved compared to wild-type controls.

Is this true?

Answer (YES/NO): YES